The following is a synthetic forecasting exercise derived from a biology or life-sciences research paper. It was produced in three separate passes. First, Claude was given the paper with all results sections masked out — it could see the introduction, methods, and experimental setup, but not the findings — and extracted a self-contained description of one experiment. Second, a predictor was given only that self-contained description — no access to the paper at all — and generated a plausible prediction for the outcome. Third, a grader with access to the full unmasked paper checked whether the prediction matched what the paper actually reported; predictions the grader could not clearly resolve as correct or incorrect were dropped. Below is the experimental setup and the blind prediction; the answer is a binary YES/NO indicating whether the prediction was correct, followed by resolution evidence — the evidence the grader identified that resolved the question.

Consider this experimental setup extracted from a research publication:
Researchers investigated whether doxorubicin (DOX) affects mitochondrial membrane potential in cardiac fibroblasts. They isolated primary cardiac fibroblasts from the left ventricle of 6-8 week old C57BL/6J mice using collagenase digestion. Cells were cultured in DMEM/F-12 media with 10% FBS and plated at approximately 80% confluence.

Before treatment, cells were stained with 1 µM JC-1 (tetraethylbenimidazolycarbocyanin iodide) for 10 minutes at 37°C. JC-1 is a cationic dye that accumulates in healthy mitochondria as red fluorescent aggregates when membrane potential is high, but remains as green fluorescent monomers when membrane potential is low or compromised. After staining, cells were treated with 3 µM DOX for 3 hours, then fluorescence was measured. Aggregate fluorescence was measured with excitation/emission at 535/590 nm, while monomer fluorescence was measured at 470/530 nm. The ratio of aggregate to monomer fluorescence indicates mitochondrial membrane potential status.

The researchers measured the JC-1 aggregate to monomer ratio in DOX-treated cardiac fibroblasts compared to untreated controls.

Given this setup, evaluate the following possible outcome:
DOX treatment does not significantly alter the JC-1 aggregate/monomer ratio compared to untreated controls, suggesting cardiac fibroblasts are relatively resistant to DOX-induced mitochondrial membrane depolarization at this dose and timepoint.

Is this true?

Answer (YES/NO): NO